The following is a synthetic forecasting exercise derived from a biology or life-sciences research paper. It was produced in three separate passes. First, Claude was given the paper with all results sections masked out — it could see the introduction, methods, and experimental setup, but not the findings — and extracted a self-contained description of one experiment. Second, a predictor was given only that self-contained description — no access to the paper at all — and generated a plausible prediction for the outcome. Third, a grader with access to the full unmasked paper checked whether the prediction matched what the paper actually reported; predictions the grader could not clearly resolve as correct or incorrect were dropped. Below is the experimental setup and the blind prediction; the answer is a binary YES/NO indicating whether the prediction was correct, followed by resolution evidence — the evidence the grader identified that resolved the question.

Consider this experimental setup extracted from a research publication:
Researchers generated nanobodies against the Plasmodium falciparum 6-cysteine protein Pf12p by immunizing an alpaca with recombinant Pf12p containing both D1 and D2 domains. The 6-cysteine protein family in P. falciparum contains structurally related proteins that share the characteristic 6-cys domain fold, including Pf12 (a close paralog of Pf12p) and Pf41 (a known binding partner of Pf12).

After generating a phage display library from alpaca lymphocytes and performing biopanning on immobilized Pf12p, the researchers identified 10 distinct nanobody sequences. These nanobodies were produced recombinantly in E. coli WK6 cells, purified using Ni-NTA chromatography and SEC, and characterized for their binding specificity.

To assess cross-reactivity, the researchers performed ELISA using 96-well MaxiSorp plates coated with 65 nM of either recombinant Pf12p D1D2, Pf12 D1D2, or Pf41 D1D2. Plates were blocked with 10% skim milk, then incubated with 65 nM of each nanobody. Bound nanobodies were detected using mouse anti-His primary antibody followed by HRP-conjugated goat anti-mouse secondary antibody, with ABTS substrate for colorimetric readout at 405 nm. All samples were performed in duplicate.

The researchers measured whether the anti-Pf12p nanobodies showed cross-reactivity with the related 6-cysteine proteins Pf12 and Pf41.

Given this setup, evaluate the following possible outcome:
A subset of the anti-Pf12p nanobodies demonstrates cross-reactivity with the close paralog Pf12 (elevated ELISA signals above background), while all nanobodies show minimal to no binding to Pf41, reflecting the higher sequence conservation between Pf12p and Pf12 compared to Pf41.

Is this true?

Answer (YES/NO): NO